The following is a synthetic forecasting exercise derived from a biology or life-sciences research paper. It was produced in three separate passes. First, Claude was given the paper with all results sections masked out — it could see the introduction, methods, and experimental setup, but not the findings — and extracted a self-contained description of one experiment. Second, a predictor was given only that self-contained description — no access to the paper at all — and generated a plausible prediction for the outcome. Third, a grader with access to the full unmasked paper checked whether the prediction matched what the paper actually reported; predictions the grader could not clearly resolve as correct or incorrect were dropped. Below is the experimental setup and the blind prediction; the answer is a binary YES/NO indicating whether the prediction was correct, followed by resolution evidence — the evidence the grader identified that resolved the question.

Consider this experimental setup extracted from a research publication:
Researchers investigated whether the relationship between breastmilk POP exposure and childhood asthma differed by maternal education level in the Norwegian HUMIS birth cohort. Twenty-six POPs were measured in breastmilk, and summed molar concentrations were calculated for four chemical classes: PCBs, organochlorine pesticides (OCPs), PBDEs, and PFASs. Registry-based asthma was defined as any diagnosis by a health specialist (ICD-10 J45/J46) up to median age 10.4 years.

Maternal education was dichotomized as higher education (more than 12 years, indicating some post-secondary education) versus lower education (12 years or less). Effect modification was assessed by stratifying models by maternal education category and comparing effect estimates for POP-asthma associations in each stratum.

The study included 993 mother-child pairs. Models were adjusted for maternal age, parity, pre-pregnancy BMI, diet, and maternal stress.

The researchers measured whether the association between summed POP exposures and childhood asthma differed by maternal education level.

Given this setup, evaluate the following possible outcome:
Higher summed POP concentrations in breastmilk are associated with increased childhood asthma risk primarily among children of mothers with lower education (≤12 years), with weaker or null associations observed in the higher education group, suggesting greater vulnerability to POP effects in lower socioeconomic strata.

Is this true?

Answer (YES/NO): NO